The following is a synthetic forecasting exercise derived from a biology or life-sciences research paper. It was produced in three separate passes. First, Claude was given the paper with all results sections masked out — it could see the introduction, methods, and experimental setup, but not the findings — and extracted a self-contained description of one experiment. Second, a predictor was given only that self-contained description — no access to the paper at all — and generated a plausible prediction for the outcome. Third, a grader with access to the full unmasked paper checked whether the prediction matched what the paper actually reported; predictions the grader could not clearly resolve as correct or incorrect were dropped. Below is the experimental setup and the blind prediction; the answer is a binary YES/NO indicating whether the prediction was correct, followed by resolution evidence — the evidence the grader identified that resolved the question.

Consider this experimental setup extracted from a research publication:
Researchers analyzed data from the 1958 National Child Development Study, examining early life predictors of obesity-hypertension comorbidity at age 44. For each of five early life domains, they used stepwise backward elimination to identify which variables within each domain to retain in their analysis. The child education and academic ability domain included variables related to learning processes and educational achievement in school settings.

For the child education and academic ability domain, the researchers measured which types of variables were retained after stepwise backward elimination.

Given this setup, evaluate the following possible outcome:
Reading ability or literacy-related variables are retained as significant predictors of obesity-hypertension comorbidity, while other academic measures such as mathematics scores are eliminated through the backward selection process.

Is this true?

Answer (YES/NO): NO